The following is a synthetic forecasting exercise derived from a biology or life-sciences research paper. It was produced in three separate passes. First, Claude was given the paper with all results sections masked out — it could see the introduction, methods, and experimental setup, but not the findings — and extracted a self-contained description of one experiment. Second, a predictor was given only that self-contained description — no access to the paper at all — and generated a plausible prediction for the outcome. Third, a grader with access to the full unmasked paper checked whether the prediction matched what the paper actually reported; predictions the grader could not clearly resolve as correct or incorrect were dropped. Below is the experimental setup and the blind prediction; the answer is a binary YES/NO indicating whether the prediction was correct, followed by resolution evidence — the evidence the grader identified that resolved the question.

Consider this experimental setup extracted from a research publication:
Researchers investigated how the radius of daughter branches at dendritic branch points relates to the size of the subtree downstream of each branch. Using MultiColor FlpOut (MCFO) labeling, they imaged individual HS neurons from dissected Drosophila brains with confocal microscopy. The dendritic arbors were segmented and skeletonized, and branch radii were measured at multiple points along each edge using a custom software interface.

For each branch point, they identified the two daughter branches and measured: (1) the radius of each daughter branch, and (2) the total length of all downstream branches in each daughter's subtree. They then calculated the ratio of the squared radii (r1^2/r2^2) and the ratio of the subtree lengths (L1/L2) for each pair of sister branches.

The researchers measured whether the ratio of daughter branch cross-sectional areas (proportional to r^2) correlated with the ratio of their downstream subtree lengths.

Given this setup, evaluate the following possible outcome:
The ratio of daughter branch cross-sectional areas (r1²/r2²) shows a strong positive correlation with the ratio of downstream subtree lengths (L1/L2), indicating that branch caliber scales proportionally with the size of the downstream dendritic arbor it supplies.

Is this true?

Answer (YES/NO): NO